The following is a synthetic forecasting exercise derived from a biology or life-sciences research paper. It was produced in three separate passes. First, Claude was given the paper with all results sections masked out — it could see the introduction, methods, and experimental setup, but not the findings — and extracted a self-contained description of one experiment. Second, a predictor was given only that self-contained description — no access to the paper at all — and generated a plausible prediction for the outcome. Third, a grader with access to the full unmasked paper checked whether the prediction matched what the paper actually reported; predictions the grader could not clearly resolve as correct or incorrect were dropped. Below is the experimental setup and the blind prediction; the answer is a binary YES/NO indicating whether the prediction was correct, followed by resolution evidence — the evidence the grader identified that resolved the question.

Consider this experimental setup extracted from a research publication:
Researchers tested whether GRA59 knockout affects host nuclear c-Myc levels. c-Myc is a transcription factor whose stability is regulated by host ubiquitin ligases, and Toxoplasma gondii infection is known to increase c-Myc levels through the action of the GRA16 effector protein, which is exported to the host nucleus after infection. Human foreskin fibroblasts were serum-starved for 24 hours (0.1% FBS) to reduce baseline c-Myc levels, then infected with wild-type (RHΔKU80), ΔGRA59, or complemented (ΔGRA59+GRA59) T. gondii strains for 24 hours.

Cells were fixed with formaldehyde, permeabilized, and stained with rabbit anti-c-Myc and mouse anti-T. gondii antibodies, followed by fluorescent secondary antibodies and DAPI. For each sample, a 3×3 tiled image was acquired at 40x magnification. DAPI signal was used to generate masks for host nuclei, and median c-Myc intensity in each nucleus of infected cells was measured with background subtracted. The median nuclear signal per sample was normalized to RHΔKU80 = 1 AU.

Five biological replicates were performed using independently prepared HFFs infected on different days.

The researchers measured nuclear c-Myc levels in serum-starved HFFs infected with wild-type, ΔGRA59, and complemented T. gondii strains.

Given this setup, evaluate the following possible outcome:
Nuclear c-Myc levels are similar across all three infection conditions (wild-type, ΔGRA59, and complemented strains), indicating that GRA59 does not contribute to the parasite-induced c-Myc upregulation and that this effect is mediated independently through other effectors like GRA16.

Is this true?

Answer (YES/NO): NO